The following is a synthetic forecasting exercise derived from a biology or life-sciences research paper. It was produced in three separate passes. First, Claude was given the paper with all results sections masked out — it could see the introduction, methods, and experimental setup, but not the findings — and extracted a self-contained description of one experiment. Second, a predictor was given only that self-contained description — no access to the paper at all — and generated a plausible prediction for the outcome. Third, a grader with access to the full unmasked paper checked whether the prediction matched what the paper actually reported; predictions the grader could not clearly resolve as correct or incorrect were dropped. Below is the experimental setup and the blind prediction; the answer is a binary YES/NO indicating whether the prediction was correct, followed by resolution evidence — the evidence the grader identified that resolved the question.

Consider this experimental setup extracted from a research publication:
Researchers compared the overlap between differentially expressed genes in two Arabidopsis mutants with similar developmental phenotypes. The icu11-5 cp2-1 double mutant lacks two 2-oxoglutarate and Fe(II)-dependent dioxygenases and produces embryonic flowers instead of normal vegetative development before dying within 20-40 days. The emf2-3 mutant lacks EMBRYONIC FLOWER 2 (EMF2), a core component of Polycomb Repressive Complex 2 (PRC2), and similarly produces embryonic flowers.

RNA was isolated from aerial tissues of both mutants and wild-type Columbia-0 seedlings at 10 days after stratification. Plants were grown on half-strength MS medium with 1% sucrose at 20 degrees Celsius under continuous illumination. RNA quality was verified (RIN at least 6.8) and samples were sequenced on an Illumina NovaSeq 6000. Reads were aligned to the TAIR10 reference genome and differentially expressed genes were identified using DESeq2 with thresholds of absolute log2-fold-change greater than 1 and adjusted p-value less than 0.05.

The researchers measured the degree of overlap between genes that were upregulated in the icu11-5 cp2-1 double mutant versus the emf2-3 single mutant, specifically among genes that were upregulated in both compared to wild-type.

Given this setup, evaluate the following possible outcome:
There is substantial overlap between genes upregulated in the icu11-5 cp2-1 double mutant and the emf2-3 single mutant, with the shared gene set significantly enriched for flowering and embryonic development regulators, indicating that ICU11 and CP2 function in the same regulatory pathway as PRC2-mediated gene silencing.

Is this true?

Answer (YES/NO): YES